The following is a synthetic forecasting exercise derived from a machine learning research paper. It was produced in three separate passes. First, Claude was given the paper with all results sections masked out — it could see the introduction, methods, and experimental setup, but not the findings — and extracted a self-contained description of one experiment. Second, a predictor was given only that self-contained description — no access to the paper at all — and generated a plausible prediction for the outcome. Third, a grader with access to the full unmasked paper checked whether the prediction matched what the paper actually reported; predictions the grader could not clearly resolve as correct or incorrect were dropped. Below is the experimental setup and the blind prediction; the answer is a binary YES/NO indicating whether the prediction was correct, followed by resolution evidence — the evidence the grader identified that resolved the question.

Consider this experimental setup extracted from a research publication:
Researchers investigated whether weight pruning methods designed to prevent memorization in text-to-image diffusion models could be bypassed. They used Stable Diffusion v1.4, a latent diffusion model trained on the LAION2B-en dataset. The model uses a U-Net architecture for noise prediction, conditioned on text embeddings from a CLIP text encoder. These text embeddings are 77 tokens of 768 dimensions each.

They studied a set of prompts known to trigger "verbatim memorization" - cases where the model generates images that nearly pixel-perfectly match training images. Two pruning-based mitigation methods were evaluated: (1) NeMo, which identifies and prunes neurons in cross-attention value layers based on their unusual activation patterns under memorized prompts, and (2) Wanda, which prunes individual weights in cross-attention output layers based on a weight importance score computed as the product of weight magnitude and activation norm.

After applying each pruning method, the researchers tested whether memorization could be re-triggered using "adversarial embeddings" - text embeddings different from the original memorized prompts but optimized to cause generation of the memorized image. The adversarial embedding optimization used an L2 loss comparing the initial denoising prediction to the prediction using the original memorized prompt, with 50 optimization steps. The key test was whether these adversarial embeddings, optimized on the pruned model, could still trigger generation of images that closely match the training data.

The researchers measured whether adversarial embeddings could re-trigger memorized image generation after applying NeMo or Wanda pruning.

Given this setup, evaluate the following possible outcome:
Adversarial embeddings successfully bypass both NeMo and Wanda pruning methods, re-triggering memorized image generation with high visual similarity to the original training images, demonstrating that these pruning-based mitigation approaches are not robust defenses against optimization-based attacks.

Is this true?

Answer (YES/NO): YES